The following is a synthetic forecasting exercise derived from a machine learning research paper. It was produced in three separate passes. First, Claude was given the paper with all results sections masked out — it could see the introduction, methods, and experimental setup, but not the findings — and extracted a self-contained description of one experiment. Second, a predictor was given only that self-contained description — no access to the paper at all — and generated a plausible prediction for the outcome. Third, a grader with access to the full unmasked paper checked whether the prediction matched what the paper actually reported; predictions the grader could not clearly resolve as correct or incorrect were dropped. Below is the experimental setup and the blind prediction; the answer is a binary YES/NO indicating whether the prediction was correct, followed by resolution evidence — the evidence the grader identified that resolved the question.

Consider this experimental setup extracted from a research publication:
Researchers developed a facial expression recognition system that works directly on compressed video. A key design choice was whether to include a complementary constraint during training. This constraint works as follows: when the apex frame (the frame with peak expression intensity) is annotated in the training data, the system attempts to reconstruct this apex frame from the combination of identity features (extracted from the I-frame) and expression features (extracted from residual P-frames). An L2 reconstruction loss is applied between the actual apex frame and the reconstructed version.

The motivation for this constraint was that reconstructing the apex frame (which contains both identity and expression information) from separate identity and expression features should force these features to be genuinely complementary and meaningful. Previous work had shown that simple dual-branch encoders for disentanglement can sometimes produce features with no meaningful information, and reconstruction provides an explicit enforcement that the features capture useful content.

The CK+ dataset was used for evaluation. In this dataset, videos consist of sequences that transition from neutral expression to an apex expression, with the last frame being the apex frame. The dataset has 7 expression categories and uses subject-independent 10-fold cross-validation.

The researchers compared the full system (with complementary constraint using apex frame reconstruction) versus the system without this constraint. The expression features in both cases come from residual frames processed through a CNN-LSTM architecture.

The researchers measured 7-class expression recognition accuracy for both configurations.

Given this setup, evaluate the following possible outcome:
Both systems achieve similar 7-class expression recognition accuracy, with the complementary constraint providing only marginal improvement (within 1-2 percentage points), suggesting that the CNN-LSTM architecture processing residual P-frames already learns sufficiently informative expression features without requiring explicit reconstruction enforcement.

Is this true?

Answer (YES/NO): YES